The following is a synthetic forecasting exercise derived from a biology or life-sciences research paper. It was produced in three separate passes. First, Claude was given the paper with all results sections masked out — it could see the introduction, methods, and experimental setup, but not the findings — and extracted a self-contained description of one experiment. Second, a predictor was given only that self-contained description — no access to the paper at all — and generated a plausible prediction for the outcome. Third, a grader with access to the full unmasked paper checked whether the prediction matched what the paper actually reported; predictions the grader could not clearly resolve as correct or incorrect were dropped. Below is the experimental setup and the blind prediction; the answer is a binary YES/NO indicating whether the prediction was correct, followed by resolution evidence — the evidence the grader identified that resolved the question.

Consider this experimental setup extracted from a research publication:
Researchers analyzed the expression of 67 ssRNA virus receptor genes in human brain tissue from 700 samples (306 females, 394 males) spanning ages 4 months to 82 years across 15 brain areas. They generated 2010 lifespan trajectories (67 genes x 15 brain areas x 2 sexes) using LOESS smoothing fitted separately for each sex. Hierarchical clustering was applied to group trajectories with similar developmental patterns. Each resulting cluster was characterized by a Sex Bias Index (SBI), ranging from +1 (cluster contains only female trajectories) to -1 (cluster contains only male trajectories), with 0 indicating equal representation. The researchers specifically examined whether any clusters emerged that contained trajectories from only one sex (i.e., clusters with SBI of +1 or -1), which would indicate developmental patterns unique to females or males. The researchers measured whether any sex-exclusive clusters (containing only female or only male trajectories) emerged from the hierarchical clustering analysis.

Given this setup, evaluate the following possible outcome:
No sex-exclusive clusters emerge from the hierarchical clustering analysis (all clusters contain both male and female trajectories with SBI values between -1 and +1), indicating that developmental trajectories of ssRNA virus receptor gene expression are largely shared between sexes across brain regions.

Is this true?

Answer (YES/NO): NO